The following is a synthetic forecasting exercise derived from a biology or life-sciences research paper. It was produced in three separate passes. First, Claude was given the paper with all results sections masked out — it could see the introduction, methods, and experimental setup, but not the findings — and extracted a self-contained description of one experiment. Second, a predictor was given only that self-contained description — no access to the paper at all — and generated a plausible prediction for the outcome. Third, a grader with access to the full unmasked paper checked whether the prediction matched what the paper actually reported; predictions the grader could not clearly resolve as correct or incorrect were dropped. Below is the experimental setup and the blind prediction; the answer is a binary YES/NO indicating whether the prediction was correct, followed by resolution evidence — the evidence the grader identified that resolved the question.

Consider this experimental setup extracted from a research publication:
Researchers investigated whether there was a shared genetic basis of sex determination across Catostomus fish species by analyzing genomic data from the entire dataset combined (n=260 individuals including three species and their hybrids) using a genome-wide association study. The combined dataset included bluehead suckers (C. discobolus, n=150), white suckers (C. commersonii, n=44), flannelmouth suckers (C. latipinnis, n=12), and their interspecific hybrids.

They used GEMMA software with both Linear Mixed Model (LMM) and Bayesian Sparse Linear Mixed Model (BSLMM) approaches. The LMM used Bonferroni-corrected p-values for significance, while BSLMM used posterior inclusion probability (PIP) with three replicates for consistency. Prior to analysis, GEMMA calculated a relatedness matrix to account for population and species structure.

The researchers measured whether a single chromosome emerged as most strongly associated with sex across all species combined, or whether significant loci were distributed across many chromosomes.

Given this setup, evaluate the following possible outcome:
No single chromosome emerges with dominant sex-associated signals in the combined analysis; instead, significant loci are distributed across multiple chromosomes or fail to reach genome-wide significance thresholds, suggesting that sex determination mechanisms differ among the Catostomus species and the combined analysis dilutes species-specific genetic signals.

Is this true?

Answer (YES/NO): NO